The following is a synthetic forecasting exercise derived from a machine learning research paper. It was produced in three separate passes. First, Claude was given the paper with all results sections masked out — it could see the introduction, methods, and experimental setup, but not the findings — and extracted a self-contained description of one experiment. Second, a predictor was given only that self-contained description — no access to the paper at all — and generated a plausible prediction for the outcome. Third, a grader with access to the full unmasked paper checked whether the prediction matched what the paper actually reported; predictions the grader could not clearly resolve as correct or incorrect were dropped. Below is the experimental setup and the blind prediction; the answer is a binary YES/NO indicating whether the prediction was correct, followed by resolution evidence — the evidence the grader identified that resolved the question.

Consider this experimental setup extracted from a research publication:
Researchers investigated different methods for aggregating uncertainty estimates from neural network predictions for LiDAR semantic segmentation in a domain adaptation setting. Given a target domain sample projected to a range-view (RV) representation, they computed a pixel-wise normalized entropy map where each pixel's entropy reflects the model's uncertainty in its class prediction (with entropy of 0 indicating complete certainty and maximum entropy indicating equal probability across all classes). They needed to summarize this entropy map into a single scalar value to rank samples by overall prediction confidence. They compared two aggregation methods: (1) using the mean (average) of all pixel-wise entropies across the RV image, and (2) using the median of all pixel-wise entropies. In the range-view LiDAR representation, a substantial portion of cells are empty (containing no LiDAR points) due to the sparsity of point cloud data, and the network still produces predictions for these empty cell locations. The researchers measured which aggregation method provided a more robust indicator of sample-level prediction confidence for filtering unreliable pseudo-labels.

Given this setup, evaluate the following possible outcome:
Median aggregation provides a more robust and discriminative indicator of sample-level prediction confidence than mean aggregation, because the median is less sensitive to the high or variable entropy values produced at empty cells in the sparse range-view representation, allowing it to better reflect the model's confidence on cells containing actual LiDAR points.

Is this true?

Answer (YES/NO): YES